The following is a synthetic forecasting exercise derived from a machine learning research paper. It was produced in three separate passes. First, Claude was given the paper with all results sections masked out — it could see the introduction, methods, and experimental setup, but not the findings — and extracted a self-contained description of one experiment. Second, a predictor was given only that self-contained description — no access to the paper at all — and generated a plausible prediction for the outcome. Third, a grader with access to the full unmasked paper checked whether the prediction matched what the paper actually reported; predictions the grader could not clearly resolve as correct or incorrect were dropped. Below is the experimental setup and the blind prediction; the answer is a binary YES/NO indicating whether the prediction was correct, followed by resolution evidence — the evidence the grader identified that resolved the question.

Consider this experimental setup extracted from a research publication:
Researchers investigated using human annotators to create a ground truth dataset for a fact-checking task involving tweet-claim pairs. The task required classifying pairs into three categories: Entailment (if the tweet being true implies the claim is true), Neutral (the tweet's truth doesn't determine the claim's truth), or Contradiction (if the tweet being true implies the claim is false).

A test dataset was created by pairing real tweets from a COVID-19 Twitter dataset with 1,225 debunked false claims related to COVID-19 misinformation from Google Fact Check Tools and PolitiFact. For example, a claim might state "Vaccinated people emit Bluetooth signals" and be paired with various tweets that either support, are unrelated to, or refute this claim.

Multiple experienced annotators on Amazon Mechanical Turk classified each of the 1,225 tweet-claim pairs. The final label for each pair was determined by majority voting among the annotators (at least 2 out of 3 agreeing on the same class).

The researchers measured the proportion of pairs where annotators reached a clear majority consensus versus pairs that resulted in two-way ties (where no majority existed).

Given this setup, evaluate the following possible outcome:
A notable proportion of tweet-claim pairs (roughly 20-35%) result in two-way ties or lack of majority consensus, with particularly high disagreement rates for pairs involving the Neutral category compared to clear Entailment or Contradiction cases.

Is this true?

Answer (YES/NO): NO